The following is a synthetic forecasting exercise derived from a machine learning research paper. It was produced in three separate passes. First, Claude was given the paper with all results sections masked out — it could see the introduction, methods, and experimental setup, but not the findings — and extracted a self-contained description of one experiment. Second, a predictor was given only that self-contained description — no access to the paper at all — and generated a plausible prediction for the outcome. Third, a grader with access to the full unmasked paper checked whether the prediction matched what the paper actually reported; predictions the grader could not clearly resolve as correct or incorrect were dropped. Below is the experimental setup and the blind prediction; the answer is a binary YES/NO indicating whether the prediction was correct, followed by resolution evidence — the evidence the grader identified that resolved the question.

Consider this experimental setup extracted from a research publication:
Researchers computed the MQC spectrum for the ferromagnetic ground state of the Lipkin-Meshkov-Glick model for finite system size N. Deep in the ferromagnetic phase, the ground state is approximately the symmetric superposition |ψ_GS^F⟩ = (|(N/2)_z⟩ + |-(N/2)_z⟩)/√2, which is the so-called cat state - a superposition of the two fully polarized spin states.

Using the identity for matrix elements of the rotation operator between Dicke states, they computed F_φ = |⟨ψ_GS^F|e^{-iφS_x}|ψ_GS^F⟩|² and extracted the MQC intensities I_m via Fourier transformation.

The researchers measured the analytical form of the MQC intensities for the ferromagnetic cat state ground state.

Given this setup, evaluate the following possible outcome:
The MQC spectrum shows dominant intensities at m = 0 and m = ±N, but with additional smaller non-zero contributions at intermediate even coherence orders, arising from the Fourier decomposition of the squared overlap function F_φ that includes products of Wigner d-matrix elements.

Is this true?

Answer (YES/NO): NO